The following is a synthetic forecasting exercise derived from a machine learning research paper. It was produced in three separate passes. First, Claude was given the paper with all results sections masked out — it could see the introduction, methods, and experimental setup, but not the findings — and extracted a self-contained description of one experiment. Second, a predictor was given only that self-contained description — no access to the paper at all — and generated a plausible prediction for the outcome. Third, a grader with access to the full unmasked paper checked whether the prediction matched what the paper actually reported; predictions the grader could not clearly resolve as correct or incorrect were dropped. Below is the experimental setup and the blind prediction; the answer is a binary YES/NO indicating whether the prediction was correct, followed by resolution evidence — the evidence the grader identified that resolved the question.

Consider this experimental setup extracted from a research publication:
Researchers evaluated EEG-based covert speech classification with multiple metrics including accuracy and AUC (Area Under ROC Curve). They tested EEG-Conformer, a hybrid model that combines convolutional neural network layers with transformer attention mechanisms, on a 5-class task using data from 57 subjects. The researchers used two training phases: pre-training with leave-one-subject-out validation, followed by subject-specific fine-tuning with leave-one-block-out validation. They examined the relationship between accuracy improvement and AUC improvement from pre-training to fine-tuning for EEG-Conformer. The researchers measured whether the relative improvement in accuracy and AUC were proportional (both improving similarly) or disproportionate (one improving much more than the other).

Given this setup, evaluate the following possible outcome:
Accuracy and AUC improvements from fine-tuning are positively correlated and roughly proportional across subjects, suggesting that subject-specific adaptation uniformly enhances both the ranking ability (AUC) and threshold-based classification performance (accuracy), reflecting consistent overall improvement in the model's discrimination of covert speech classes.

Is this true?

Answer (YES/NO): NO